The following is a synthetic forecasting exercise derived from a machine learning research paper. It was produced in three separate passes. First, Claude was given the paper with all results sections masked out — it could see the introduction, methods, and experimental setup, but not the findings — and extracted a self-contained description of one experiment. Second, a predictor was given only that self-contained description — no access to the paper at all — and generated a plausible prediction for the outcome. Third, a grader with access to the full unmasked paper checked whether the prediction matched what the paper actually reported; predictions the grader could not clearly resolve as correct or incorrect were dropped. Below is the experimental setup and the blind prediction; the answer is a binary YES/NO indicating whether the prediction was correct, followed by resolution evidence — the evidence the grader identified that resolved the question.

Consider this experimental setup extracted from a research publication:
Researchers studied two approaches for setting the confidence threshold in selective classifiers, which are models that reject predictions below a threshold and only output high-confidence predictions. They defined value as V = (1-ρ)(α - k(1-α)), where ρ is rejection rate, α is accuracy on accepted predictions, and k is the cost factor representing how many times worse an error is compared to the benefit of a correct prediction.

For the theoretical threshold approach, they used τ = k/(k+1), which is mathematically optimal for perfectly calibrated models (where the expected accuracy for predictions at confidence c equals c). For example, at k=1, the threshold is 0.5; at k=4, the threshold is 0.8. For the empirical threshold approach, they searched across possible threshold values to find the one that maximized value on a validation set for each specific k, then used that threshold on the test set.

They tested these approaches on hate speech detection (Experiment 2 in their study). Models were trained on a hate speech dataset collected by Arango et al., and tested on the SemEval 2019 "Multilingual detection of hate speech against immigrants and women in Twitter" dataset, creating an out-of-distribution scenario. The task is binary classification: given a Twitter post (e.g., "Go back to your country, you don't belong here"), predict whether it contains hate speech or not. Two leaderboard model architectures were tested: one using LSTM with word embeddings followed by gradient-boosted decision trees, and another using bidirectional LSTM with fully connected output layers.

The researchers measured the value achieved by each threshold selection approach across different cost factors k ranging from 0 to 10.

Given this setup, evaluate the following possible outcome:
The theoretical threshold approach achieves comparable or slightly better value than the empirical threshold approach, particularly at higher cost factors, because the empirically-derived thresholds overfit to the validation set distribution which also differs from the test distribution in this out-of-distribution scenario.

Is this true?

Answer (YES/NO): NO